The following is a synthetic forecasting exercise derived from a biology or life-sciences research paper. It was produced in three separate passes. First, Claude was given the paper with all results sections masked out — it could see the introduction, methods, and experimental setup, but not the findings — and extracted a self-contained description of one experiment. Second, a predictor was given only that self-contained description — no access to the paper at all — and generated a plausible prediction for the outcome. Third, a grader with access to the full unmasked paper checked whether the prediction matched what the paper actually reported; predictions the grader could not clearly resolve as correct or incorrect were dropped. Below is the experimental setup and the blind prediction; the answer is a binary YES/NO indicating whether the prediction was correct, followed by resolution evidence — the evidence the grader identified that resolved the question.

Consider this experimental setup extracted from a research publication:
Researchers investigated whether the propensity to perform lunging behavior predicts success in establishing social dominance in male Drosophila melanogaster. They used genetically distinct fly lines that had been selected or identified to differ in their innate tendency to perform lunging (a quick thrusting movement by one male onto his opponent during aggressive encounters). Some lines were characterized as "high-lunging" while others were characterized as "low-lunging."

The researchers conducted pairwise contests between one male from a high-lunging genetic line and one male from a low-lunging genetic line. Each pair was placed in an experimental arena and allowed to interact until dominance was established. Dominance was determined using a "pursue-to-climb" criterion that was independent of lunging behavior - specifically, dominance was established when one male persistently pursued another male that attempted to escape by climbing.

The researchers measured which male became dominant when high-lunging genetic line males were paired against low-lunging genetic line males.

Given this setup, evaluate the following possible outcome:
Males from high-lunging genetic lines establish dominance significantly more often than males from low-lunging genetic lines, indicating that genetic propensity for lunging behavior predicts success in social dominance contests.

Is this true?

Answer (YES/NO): NO